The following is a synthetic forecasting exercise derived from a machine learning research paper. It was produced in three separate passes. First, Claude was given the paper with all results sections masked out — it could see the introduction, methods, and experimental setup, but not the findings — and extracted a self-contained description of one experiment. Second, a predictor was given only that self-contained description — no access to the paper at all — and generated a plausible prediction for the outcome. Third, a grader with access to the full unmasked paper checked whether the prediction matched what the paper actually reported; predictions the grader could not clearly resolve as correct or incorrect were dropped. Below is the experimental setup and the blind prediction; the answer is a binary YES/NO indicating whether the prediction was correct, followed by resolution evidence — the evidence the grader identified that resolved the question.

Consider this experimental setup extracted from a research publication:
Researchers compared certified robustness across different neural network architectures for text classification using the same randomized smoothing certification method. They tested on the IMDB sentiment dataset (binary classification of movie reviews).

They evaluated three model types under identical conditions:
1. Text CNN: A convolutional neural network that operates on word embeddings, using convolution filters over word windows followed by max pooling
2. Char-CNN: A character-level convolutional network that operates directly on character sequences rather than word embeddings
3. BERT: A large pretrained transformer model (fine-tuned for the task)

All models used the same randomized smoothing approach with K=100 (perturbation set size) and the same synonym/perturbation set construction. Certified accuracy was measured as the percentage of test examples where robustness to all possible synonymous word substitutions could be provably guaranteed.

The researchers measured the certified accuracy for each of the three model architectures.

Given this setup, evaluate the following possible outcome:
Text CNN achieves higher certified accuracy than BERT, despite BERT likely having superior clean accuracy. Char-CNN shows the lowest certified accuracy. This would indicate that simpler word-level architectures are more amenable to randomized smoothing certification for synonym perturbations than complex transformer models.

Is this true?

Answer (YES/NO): NO